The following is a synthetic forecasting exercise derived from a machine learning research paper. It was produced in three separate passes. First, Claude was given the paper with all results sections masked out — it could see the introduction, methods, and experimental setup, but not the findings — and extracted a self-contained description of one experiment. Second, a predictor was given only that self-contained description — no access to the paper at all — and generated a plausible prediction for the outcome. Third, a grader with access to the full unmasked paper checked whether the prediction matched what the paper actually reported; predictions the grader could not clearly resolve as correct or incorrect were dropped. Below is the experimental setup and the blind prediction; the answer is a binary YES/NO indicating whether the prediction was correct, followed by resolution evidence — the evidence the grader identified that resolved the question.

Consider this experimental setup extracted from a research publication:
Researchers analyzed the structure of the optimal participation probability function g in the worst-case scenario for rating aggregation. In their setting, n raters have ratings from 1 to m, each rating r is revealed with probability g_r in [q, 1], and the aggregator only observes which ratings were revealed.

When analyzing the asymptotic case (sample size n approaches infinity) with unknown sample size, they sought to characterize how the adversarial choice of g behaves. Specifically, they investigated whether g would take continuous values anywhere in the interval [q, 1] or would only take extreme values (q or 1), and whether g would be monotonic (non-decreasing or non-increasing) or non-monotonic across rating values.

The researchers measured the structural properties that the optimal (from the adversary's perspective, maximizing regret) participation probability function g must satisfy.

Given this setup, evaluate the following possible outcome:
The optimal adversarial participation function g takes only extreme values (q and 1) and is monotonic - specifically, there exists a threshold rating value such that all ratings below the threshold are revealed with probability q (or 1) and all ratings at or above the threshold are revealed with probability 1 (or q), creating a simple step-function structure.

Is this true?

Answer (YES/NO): YES